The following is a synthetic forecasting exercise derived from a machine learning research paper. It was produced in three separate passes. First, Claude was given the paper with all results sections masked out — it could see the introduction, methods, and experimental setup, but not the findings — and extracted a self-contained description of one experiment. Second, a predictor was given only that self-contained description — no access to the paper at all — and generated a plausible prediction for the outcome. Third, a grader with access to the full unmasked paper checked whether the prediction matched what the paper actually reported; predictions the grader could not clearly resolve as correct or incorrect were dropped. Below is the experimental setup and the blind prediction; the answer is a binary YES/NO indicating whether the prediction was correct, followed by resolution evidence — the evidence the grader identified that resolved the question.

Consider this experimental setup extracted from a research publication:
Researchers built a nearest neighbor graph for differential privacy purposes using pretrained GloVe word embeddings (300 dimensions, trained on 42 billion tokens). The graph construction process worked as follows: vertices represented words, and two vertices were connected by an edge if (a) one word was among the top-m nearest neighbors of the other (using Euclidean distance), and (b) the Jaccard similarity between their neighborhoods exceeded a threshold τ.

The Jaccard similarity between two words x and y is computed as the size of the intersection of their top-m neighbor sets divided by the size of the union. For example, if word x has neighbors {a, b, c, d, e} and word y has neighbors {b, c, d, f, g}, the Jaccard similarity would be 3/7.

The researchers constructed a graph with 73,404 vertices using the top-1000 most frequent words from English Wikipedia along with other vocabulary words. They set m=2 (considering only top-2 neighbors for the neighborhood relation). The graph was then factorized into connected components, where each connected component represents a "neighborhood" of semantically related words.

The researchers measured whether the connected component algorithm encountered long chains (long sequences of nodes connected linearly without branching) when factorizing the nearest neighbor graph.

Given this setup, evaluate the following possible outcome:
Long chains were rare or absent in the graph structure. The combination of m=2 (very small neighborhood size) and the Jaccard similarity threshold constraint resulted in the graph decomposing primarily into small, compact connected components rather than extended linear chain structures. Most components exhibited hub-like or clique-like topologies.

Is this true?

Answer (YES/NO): NO